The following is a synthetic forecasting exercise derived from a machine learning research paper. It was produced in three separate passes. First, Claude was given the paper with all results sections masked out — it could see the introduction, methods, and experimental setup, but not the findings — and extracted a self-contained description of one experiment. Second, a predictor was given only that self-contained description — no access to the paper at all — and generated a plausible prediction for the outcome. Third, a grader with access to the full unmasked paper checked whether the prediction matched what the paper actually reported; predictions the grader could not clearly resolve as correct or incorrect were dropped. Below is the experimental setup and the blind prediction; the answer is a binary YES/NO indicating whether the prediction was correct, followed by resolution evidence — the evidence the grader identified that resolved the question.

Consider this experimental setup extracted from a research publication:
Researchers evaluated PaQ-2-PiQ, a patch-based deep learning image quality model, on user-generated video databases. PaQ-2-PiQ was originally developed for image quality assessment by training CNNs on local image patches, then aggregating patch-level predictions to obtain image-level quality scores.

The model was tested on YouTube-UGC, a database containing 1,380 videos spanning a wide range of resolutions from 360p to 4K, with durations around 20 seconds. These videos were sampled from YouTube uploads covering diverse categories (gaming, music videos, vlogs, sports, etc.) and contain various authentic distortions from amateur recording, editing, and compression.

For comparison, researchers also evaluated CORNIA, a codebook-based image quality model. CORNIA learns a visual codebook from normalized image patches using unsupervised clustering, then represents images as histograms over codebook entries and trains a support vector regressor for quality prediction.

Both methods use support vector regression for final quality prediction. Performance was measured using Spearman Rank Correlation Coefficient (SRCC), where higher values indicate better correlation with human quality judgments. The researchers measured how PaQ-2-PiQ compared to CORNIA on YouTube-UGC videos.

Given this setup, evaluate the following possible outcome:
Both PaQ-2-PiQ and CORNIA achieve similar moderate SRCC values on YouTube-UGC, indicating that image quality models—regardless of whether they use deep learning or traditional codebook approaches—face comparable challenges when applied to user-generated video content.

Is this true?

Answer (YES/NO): NO